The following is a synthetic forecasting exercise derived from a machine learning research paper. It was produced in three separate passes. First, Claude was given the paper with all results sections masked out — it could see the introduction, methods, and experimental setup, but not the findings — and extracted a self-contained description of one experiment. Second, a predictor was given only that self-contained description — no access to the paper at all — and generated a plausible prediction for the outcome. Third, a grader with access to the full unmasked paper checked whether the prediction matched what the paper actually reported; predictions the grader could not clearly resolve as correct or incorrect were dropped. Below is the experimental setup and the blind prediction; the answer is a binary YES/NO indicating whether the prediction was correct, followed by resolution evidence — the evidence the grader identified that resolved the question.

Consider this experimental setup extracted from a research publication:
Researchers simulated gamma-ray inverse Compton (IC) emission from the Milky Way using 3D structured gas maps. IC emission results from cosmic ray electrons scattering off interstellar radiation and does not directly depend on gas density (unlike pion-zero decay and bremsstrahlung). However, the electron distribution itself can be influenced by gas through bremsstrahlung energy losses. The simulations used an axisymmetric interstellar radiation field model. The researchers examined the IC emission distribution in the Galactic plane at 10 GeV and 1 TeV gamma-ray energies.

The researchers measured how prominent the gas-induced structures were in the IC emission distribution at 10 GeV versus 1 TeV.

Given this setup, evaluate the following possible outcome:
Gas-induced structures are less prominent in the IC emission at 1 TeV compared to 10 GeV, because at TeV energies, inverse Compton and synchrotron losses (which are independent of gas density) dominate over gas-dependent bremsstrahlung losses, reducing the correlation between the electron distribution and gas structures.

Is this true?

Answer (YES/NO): NO